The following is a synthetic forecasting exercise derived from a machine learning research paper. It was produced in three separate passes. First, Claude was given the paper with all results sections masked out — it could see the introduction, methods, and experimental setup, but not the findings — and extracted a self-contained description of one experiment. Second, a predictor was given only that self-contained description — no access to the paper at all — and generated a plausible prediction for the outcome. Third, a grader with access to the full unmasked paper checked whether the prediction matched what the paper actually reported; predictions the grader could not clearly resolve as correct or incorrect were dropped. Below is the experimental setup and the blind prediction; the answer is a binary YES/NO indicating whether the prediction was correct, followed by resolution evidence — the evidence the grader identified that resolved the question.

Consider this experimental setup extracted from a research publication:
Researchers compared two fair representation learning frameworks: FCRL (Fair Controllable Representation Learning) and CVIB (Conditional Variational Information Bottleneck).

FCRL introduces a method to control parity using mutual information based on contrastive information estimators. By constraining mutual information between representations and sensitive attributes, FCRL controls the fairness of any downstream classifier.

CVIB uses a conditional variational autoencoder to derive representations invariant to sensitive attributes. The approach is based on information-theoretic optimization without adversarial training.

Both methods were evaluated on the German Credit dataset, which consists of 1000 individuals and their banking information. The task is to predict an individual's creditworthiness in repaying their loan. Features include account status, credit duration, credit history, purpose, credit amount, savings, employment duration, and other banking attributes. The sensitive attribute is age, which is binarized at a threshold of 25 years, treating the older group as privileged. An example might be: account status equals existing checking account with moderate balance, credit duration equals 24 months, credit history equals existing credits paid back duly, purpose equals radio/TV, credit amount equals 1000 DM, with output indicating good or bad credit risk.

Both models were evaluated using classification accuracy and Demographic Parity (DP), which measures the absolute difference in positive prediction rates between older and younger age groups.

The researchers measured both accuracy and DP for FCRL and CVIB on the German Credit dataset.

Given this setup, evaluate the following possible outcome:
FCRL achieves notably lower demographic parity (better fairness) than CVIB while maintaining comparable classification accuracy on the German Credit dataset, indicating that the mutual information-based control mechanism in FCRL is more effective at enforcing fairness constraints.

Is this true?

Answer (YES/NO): NO